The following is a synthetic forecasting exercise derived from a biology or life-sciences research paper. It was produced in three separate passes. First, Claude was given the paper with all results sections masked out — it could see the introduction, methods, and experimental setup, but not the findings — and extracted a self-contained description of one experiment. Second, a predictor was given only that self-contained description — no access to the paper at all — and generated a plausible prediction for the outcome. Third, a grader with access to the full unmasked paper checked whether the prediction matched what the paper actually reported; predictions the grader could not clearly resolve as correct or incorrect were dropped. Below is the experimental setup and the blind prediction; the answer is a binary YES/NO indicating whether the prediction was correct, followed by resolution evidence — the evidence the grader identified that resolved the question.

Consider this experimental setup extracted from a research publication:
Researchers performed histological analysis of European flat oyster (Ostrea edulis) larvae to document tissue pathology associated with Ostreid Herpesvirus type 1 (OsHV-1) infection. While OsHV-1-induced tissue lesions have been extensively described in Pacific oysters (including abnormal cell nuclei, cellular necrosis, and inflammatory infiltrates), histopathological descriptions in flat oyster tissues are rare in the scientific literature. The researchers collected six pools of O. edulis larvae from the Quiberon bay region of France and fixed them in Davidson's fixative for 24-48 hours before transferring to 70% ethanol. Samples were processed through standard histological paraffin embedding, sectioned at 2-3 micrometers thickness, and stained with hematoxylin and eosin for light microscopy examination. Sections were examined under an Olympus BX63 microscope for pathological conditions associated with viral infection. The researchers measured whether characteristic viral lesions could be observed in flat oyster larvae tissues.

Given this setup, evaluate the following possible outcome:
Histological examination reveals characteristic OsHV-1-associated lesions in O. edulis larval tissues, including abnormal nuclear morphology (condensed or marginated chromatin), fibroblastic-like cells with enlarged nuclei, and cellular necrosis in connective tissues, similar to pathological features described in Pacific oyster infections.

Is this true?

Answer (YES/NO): NO